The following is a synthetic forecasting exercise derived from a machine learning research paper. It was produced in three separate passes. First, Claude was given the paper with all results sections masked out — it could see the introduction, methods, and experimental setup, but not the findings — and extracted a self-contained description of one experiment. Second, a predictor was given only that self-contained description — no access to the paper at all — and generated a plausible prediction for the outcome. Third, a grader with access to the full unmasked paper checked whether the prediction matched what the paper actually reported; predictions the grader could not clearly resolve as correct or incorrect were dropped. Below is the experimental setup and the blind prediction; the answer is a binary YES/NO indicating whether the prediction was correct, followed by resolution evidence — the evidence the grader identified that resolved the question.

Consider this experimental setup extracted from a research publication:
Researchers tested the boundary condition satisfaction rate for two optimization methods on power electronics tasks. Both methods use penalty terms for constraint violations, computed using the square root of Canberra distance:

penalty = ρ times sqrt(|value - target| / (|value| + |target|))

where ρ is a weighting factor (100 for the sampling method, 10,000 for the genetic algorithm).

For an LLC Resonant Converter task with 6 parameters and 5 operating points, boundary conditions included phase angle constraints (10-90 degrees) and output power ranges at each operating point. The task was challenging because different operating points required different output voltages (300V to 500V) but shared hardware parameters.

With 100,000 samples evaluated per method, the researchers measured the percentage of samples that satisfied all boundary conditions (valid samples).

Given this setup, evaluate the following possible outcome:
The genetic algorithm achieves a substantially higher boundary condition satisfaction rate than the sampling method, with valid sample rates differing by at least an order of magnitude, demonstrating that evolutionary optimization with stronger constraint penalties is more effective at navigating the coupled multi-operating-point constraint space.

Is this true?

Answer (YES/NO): NO